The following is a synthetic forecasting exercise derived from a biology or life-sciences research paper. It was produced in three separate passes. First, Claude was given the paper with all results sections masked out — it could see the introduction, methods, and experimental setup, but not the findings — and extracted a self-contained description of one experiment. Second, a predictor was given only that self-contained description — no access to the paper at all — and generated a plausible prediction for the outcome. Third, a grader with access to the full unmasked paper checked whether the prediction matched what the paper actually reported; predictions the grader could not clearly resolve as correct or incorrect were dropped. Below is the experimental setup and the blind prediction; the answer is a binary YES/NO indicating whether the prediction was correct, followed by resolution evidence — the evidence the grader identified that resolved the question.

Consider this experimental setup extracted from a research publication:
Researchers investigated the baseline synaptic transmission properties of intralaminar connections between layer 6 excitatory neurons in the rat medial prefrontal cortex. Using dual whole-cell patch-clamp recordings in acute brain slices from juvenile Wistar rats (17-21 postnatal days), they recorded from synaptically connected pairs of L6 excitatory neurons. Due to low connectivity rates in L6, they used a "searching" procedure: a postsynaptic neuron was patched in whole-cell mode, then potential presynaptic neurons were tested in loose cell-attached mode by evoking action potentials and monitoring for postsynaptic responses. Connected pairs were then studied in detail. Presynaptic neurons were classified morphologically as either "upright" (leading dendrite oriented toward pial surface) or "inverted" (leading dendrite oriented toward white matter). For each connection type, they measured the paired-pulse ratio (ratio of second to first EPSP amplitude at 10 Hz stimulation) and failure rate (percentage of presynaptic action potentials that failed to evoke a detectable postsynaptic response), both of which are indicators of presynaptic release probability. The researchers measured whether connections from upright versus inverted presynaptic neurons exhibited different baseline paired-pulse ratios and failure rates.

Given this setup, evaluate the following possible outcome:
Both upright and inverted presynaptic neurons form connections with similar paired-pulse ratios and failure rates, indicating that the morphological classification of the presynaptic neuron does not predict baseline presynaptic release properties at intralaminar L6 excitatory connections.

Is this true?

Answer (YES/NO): NO